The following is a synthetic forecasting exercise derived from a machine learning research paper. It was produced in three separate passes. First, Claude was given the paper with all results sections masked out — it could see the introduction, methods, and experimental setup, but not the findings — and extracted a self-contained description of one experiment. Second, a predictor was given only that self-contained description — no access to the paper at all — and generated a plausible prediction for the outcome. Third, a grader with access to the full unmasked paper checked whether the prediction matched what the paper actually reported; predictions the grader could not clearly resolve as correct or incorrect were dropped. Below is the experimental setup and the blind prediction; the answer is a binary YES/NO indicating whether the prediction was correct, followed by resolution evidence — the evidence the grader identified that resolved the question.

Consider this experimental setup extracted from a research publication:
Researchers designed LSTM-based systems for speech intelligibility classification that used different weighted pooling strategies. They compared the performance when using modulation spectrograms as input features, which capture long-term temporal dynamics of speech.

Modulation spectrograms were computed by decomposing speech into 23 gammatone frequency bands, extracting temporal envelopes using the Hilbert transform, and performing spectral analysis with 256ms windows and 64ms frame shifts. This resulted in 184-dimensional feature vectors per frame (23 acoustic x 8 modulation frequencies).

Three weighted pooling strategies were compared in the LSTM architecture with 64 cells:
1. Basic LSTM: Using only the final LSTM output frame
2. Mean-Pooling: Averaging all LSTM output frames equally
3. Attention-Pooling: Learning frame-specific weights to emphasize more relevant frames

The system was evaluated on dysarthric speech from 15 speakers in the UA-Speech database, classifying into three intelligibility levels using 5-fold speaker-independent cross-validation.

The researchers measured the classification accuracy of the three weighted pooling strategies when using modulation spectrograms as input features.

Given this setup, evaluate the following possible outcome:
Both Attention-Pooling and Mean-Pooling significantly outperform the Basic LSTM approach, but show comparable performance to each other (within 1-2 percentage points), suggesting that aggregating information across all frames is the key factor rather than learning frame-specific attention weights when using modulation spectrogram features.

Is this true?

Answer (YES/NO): NO